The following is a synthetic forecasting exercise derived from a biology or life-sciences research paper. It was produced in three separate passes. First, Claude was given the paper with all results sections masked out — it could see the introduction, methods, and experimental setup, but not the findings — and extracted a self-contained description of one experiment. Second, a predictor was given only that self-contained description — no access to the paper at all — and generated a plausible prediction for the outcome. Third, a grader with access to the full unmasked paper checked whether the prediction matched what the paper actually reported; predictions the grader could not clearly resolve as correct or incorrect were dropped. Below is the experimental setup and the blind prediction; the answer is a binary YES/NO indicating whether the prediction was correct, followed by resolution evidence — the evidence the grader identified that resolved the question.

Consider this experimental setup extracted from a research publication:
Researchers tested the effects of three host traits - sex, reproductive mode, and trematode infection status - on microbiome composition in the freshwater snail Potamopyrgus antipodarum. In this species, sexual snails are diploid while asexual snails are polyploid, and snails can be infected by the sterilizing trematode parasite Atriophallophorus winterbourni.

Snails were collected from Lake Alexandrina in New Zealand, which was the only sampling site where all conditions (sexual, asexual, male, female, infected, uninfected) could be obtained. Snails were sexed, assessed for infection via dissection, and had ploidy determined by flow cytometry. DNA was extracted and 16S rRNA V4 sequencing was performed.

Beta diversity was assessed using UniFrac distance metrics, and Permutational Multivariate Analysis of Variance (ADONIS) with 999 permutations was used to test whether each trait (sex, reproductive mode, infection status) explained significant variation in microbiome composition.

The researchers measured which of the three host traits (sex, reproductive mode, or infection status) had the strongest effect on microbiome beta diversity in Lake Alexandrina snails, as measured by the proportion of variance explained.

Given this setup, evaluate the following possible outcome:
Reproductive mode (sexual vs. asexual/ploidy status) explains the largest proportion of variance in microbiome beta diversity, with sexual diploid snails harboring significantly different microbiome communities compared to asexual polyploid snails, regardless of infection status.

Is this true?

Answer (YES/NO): NO